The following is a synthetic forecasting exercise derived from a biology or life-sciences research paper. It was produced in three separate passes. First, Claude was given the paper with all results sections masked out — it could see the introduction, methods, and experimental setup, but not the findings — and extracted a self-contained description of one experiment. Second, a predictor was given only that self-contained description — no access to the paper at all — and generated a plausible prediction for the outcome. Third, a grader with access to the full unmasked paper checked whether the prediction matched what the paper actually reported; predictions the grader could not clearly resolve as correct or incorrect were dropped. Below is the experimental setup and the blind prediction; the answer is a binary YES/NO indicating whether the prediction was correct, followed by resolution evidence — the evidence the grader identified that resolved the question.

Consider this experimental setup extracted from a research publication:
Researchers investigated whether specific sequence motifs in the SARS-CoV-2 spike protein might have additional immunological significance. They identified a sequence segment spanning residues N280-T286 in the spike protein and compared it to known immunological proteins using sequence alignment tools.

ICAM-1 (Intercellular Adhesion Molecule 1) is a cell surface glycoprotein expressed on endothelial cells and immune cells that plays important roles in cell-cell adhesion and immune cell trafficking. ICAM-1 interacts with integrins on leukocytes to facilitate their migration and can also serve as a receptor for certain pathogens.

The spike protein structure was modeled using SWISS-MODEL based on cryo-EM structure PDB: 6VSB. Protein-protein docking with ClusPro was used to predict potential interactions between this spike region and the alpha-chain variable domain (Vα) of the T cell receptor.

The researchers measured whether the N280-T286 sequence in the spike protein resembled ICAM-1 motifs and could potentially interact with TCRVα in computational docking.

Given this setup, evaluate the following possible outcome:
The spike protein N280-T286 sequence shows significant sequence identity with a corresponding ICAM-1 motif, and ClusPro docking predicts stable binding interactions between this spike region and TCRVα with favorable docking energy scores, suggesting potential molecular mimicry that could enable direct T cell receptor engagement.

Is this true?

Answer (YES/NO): YES